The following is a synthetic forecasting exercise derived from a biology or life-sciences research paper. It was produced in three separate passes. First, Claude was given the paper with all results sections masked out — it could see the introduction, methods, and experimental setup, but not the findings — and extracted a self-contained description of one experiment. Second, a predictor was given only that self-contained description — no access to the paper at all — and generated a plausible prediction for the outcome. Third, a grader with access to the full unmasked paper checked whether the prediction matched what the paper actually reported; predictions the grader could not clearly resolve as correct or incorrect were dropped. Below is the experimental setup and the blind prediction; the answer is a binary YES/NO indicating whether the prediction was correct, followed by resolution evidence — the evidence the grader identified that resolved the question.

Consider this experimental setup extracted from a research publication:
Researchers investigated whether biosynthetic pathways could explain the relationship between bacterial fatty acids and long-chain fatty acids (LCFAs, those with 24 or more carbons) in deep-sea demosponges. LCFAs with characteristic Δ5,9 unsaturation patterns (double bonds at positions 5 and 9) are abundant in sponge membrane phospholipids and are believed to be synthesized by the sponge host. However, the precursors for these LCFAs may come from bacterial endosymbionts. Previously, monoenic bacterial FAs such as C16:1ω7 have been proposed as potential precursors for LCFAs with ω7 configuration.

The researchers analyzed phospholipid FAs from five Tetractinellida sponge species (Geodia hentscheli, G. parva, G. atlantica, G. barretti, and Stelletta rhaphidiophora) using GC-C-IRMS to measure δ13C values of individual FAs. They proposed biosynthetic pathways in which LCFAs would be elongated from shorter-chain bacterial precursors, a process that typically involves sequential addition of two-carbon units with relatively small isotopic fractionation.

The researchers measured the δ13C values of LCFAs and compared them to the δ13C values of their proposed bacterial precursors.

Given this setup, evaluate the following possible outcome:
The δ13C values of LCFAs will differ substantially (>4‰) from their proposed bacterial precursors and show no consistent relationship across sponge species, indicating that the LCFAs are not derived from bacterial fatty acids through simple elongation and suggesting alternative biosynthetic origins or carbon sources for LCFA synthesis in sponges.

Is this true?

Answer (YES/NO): NO